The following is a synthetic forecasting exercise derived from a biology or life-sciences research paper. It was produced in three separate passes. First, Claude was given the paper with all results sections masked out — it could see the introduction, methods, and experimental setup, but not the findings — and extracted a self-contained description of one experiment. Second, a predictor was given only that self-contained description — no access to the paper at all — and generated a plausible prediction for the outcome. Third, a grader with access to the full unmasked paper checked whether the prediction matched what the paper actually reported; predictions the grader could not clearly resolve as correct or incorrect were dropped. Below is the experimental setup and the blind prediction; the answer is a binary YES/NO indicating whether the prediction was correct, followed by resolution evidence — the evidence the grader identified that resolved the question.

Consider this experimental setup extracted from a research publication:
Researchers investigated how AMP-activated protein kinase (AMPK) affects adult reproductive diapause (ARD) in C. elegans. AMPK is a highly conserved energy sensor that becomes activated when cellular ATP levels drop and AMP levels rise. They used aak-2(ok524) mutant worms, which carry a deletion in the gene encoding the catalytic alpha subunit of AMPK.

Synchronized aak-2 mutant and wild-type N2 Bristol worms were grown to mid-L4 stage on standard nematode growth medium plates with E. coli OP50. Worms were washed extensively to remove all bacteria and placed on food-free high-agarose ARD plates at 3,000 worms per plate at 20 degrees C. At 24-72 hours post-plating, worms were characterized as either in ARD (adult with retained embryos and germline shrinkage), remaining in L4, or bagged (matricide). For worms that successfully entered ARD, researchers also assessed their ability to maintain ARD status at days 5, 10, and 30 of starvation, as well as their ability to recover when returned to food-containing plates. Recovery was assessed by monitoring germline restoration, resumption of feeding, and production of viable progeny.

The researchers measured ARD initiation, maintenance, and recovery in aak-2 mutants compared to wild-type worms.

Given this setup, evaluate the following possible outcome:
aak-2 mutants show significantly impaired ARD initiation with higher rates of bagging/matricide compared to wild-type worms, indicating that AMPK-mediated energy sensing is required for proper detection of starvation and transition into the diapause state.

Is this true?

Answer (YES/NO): NO